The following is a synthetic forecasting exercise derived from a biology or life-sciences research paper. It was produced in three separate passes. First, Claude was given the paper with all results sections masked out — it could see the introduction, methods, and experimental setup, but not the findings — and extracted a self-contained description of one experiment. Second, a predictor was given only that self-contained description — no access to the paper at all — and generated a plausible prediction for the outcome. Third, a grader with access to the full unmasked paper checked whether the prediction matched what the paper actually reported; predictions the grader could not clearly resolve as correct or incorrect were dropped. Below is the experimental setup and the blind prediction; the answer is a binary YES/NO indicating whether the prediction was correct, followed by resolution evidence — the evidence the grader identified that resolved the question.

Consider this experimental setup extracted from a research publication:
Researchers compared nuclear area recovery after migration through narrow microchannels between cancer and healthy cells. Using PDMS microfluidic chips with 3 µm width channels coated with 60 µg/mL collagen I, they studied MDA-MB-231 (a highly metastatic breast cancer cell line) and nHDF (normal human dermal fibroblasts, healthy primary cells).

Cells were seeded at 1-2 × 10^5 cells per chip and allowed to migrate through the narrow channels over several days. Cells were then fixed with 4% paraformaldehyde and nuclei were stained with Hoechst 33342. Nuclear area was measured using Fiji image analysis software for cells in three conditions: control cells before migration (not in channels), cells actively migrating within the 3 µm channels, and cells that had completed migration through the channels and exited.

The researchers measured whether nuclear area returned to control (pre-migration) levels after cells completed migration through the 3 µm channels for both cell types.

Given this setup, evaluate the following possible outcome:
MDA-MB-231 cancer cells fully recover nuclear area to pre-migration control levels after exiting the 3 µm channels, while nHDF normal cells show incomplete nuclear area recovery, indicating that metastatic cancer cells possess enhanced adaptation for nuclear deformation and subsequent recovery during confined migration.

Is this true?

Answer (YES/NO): NO